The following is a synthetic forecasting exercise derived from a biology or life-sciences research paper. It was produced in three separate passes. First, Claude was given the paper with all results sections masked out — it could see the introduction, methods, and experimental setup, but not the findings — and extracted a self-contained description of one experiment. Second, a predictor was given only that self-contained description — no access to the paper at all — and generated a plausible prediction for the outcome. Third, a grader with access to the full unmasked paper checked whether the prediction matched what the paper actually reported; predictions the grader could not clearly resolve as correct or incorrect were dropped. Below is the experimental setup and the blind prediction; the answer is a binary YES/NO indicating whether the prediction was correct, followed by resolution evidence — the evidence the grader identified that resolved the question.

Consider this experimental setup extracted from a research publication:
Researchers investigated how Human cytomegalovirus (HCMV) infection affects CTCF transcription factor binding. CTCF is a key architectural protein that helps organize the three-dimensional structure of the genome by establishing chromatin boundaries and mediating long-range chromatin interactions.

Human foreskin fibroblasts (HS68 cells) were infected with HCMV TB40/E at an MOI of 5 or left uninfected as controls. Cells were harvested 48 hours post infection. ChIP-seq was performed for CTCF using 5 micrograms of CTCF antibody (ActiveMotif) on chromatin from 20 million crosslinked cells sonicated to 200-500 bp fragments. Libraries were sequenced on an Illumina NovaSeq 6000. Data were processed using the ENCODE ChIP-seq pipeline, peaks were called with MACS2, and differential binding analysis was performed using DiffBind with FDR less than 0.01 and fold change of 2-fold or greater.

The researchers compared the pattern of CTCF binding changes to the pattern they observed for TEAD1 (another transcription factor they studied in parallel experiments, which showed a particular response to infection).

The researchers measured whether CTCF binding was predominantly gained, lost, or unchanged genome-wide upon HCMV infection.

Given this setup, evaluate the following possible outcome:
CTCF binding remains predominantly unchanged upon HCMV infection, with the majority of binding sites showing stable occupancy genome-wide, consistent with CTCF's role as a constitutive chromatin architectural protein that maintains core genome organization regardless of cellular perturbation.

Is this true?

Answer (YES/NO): YES